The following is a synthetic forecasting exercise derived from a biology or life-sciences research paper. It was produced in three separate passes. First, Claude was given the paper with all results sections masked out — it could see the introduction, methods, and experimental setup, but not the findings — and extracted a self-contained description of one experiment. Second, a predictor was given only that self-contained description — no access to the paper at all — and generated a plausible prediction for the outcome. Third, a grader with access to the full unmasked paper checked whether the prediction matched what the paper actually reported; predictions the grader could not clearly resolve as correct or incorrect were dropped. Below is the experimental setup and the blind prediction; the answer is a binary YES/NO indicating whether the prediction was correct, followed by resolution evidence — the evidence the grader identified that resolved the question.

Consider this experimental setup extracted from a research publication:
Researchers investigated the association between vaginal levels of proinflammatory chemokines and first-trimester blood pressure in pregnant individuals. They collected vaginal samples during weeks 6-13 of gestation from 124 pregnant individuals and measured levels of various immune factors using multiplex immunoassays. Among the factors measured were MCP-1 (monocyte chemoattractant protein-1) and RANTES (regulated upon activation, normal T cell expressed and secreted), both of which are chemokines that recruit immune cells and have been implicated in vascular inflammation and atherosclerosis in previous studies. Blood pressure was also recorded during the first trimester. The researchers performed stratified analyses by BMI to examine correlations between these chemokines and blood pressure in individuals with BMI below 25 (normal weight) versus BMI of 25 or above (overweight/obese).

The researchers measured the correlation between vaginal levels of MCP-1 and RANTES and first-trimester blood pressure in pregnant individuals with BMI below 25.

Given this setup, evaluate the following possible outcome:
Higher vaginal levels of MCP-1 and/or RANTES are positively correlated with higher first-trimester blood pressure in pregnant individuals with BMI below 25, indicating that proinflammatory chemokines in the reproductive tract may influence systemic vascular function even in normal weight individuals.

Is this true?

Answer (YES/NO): YES